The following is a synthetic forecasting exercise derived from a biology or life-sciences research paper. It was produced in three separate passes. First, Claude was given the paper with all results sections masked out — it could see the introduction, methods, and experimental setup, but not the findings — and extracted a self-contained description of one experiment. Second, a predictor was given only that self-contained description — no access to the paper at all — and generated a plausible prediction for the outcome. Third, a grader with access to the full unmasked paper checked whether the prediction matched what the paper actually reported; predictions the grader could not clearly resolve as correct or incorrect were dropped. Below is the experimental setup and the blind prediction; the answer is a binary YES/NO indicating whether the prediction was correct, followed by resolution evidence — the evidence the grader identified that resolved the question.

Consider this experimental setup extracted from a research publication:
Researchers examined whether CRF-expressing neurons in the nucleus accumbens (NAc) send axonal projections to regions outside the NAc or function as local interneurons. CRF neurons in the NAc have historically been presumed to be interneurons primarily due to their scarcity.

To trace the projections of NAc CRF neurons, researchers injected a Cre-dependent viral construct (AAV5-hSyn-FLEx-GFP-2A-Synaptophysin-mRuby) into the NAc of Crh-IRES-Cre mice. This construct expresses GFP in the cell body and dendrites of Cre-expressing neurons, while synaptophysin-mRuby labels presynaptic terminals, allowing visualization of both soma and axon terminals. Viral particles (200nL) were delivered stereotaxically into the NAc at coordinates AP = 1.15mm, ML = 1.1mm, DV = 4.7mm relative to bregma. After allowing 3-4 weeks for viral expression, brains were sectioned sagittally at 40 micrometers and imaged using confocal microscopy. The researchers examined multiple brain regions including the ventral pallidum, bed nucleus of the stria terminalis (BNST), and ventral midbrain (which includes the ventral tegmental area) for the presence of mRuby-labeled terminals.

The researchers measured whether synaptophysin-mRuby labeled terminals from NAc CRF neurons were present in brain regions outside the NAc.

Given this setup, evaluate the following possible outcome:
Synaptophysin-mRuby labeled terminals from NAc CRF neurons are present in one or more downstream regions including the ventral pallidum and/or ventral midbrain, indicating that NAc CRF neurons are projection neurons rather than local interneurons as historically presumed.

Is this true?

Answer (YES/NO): YES